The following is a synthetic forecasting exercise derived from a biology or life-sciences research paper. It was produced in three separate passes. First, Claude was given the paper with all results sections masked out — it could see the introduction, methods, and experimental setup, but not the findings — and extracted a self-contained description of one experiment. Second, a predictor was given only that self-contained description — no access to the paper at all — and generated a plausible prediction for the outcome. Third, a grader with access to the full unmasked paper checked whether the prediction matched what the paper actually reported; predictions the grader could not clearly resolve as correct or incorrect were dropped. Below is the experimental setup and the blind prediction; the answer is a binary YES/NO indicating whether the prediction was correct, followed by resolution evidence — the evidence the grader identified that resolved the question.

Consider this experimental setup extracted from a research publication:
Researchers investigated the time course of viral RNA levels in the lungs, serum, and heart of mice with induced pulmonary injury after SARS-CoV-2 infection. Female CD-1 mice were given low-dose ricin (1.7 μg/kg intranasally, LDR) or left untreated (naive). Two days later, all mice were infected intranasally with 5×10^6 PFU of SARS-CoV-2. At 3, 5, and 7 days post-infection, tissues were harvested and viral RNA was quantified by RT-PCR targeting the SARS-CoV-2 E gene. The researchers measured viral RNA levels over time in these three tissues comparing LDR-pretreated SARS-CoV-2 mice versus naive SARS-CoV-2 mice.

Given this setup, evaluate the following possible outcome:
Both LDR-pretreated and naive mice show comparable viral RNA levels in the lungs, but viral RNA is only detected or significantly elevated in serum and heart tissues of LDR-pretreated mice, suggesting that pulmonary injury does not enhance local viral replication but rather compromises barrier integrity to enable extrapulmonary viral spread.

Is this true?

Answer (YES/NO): NO